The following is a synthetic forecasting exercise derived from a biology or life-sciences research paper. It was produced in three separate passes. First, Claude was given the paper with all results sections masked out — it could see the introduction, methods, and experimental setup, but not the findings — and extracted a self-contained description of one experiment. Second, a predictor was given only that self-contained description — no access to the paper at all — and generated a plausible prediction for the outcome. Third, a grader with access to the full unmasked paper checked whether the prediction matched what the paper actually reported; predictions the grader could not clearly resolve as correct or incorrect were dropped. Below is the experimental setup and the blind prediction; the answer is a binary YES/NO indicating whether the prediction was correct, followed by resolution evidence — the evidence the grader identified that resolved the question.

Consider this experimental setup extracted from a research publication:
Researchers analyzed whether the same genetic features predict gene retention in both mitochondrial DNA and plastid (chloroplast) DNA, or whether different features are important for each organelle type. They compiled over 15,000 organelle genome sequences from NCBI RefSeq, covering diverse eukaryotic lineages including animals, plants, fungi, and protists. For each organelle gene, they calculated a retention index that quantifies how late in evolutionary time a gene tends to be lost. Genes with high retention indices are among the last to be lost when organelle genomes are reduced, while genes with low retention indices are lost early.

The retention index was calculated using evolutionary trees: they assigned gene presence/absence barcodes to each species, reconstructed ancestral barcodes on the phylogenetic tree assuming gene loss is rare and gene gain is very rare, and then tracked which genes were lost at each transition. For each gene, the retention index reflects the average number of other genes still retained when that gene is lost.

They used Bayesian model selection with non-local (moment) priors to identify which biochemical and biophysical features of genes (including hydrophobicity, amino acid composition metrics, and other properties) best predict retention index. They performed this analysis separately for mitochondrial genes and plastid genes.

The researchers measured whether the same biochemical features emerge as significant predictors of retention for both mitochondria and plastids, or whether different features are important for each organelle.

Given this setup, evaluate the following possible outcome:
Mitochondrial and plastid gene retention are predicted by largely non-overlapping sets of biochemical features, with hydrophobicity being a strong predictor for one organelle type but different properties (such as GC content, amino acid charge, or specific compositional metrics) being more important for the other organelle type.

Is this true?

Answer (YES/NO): NO